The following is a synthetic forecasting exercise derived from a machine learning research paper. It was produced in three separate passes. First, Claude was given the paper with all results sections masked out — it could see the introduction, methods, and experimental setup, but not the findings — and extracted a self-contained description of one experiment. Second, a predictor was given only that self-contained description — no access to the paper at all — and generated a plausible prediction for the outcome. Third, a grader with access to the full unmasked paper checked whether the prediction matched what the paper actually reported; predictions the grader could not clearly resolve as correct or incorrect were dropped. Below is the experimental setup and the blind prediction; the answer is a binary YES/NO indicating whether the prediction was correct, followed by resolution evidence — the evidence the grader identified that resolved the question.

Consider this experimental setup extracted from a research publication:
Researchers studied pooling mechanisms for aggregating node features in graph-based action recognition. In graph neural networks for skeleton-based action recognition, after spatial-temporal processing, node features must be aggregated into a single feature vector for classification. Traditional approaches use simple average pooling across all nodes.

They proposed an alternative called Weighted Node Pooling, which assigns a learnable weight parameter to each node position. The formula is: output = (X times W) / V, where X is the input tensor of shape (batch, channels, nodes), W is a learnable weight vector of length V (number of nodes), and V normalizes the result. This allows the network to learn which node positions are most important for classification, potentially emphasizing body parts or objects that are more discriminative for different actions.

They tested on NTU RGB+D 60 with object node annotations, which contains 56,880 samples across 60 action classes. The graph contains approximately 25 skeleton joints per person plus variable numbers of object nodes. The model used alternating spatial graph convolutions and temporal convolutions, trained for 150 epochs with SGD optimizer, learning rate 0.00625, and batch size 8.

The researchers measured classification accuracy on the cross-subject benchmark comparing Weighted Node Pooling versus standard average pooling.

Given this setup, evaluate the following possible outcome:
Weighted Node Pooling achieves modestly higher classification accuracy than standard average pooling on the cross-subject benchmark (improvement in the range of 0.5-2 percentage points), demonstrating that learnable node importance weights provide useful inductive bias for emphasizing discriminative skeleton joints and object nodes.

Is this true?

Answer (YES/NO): NO